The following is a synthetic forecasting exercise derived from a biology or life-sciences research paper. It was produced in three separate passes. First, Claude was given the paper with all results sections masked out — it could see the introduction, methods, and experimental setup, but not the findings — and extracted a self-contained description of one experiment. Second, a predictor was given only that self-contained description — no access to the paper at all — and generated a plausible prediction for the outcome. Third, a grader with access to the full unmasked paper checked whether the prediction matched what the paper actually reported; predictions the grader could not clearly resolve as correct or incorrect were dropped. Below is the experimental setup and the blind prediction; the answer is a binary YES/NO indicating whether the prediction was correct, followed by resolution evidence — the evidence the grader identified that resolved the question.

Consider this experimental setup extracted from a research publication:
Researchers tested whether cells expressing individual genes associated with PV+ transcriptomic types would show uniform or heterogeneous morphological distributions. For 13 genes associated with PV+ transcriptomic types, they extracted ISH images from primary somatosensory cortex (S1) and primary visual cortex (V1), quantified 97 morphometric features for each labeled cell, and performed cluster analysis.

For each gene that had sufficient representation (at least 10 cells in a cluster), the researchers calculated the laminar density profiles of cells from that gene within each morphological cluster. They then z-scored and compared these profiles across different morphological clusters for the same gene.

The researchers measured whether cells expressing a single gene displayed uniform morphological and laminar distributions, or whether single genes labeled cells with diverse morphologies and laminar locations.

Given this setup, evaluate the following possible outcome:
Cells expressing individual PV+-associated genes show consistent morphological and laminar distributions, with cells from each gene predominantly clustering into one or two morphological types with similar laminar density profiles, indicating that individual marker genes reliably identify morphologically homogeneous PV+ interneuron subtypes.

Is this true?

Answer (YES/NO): NO